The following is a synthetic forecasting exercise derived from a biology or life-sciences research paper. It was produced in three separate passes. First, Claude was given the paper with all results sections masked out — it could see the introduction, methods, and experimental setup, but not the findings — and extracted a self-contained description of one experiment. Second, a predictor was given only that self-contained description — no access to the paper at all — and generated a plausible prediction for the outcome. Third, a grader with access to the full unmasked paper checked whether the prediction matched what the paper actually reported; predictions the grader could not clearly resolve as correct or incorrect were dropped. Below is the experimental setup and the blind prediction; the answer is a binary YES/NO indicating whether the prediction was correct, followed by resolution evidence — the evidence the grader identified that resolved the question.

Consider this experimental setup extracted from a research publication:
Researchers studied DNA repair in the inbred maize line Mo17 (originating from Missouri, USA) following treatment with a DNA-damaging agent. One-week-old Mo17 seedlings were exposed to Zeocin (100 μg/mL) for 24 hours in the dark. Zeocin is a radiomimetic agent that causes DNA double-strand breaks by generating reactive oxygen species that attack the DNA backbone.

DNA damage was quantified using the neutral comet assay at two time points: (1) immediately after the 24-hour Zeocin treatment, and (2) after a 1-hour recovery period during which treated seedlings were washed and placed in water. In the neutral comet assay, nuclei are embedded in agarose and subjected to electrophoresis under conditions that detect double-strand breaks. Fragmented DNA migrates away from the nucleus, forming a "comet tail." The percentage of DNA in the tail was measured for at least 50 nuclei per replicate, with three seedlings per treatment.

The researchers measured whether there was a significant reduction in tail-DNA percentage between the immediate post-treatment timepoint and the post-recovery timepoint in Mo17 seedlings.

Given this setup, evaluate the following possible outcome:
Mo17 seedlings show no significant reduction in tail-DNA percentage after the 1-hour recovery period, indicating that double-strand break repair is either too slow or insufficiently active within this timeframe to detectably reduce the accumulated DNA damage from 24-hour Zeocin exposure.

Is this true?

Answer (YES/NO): YES